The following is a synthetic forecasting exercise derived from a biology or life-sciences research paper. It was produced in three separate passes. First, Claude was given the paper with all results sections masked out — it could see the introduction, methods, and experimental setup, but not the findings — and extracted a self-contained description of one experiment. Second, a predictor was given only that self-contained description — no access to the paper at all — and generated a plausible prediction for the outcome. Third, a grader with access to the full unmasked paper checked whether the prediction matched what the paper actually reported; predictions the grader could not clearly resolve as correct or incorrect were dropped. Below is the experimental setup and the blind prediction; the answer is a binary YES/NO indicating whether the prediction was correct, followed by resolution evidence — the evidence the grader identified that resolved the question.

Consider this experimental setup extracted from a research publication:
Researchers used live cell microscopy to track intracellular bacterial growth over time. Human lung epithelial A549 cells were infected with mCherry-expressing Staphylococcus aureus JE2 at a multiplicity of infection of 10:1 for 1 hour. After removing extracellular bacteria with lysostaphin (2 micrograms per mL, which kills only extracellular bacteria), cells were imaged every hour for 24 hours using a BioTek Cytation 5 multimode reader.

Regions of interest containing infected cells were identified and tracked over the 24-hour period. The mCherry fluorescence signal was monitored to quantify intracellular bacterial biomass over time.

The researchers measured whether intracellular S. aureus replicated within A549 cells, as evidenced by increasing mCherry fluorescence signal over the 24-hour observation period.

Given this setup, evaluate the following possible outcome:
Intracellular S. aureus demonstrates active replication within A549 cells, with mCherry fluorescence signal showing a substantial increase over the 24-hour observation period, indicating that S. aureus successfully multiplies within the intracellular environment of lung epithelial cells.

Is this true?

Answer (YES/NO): YES